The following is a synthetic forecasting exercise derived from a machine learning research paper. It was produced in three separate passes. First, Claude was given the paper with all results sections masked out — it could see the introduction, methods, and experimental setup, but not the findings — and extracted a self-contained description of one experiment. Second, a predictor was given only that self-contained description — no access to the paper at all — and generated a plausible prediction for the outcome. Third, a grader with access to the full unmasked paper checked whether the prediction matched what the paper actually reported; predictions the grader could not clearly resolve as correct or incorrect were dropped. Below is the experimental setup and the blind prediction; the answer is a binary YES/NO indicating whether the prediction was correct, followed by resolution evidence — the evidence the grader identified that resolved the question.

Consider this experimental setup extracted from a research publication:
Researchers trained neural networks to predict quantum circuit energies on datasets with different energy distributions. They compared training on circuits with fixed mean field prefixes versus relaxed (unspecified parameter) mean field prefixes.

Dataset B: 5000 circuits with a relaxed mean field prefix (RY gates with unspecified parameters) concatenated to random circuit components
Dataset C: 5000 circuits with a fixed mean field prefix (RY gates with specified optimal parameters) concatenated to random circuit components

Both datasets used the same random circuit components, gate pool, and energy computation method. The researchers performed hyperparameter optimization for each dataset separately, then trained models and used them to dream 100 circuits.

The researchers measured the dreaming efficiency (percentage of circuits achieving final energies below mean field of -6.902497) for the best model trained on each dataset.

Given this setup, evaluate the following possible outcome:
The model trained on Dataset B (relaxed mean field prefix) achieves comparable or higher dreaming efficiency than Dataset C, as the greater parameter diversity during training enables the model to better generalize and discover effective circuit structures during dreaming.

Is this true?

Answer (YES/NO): YES